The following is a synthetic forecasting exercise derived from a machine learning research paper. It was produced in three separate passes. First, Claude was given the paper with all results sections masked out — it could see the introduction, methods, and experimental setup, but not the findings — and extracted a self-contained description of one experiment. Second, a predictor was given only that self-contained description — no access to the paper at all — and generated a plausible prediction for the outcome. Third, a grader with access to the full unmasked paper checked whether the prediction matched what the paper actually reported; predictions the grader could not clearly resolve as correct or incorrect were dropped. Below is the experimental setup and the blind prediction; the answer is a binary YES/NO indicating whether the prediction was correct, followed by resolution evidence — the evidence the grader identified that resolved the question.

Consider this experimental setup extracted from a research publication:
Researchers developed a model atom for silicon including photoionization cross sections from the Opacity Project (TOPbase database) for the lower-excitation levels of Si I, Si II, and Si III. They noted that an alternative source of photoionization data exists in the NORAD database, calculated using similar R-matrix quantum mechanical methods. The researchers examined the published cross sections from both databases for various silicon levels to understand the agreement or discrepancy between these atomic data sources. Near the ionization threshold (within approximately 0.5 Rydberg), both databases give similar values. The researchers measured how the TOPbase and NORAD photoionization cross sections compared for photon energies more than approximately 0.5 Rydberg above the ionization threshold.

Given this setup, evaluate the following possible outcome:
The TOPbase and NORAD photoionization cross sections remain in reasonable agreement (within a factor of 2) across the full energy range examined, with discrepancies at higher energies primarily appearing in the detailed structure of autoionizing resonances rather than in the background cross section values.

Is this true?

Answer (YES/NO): NO